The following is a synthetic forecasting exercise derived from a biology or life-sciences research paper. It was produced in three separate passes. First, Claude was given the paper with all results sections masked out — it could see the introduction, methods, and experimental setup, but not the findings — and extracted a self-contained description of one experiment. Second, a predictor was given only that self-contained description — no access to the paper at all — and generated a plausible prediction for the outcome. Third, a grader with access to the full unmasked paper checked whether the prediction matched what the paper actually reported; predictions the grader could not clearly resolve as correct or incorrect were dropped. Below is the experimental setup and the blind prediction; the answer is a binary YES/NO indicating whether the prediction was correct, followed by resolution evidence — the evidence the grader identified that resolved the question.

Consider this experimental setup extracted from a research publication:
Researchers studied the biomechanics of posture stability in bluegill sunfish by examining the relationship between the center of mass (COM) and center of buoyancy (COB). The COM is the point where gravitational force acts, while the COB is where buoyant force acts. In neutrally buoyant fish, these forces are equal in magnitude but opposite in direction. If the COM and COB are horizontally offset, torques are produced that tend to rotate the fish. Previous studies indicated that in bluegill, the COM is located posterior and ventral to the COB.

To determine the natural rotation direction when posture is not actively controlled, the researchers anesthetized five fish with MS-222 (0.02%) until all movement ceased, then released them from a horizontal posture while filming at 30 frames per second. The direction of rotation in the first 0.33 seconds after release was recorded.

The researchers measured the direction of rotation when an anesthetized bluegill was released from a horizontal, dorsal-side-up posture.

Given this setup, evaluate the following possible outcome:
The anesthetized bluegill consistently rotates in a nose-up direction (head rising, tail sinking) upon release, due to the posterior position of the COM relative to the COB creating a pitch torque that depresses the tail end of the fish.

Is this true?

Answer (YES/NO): YES